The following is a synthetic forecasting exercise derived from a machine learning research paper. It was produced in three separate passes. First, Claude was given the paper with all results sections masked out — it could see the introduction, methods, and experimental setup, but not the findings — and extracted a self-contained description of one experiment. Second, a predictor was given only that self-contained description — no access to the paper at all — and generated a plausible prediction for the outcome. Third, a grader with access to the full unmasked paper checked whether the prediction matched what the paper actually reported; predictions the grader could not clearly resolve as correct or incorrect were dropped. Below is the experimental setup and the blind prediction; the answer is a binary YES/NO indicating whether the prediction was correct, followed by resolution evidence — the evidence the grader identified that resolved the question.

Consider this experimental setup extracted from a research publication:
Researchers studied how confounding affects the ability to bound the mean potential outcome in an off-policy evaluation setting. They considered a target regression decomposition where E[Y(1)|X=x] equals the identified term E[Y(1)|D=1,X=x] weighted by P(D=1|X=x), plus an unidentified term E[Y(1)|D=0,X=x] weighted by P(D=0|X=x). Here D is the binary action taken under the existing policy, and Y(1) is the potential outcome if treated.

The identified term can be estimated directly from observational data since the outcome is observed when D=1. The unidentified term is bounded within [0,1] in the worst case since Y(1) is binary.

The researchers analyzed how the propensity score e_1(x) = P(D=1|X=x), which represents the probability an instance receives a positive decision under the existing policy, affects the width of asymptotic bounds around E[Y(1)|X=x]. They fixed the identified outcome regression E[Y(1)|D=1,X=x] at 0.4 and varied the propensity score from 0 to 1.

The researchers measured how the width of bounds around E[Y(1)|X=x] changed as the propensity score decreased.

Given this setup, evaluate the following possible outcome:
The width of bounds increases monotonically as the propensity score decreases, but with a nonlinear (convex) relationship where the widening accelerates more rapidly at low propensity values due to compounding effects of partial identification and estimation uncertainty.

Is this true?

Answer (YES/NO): NO